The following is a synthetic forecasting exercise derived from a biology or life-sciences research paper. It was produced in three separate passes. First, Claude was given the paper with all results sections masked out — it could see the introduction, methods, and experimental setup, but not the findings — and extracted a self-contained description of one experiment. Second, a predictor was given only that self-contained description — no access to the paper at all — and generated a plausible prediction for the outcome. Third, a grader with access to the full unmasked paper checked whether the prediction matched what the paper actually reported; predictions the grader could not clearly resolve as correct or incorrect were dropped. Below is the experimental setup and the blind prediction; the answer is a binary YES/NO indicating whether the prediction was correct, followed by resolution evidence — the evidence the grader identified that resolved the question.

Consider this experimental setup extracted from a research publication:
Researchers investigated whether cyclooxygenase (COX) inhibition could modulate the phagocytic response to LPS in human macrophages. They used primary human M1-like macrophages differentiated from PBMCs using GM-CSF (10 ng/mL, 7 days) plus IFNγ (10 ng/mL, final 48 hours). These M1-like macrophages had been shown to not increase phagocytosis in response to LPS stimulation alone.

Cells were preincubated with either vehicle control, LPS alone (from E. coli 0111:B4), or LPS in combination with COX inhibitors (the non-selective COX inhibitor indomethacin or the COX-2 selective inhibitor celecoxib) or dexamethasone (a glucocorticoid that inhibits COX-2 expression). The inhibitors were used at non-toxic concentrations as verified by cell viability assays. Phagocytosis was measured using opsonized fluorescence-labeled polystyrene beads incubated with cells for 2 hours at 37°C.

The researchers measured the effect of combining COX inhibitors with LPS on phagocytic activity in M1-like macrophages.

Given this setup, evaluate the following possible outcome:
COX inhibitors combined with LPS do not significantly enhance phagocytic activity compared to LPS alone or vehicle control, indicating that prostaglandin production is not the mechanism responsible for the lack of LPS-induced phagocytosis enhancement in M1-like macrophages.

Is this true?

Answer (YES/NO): NO